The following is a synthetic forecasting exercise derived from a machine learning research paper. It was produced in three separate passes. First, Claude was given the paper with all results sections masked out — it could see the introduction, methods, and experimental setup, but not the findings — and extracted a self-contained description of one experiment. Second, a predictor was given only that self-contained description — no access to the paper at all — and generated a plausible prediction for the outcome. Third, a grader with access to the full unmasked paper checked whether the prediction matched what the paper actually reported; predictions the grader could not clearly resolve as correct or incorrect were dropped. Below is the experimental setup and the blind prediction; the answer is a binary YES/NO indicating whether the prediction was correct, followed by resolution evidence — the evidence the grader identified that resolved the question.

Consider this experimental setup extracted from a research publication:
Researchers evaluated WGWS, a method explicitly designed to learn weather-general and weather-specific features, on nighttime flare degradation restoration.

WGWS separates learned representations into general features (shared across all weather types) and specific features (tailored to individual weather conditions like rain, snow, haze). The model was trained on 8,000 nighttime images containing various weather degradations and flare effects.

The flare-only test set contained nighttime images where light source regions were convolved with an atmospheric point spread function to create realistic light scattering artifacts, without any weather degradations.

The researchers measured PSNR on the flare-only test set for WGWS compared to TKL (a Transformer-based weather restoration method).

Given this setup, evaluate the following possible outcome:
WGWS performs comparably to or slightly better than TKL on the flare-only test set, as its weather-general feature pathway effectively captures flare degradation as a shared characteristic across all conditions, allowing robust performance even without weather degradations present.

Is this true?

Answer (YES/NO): NO